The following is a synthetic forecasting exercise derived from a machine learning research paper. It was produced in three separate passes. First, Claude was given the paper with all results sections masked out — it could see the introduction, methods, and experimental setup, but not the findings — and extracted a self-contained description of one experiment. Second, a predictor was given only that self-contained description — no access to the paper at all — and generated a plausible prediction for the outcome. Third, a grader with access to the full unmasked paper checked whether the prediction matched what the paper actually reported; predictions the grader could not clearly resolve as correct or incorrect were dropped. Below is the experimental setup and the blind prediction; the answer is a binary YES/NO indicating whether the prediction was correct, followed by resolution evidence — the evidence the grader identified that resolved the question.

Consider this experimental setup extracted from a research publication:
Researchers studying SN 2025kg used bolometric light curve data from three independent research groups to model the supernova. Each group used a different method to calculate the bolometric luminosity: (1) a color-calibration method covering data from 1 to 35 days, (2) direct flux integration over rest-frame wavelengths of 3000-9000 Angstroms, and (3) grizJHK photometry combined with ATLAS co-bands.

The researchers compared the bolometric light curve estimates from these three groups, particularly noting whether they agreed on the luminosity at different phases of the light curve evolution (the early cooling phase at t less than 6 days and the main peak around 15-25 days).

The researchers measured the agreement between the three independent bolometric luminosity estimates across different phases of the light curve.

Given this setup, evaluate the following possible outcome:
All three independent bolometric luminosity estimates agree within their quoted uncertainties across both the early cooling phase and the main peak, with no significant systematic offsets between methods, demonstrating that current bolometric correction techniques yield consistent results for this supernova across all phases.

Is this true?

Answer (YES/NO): NO